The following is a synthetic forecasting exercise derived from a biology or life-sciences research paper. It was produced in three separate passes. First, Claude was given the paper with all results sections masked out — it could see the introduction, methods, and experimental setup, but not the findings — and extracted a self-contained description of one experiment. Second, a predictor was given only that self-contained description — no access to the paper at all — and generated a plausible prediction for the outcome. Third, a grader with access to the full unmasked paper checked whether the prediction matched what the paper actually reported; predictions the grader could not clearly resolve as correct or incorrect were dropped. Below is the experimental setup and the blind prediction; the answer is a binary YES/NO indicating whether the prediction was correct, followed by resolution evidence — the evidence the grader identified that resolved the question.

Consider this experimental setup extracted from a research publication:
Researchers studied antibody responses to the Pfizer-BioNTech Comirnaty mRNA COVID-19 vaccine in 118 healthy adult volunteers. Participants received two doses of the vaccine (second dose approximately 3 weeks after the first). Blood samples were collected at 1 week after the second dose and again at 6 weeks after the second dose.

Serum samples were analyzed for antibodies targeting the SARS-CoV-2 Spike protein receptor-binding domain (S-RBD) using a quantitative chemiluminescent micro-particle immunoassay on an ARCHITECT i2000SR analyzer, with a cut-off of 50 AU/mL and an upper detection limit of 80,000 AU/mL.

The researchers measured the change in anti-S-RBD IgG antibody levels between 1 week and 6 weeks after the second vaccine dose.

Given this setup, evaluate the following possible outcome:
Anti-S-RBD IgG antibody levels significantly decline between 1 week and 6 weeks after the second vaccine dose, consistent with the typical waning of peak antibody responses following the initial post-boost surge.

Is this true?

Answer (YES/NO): YES